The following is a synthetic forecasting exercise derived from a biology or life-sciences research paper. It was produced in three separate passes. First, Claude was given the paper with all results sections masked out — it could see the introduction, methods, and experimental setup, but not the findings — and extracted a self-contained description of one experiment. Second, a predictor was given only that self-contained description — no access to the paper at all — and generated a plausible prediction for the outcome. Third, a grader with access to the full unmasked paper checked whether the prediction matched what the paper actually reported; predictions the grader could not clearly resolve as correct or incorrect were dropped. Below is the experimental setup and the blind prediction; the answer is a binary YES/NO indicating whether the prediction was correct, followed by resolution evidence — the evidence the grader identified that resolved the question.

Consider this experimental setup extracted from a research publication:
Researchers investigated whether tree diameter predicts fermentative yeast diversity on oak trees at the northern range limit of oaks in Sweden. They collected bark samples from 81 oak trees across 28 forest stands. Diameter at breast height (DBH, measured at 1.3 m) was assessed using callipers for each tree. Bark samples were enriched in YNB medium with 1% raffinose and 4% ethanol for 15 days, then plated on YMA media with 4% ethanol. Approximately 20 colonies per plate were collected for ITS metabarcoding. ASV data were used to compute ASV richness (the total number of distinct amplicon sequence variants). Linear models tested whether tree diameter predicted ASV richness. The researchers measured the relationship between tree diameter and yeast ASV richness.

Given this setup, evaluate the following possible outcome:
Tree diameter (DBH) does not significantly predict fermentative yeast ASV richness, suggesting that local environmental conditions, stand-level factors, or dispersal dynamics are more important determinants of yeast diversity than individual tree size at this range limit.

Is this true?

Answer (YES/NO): YES